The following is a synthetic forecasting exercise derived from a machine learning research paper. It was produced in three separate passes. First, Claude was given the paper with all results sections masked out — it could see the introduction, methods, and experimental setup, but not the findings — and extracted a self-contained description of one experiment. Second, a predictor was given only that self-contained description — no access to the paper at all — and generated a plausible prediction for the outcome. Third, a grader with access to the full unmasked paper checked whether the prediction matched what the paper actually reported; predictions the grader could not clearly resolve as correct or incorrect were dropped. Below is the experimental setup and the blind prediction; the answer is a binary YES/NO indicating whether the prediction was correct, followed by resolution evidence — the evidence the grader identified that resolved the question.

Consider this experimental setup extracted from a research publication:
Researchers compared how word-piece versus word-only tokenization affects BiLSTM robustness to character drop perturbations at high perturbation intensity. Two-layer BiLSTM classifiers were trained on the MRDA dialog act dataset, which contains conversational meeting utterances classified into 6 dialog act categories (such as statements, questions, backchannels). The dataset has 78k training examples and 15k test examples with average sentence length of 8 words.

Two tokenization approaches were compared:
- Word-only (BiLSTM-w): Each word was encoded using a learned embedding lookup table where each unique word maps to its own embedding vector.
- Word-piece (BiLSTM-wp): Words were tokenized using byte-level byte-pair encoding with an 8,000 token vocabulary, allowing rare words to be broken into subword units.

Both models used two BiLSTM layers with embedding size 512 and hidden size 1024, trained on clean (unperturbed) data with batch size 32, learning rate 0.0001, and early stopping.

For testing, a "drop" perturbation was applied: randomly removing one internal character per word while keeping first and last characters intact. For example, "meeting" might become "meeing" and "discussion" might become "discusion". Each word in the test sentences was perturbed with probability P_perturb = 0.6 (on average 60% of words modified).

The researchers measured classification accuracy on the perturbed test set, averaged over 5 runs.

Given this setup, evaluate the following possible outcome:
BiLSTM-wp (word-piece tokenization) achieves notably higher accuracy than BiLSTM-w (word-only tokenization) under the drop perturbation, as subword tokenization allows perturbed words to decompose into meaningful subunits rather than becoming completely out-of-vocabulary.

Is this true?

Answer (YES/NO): YES